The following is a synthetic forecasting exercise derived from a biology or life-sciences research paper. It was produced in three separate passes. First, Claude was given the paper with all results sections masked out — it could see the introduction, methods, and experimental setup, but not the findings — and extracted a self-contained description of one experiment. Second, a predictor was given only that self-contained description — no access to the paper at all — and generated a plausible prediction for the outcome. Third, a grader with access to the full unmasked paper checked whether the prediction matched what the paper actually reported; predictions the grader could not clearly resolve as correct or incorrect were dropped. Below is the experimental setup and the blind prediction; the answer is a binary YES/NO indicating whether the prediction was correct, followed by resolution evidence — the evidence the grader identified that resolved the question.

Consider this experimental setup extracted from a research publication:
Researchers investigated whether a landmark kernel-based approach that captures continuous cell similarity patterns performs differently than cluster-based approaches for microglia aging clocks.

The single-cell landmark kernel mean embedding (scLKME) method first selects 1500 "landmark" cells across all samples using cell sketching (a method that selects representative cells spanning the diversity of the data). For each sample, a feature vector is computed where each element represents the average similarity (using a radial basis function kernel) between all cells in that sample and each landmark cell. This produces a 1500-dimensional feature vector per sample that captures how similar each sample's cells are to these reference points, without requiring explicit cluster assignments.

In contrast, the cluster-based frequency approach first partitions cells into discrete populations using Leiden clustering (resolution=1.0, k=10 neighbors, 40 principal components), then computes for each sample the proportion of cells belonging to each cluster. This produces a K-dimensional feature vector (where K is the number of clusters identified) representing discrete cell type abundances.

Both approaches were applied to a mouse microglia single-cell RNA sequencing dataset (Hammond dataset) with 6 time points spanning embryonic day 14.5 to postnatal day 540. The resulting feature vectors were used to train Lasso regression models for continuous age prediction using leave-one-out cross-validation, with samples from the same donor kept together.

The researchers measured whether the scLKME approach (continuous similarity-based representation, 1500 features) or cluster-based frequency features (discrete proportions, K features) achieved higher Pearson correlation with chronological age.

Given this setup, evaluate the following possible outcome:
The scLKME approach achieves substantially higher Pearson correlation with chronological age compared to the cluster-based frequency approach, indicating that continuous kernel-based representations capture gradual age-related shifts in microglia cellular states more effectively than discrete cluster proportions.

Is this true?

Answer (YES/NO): YES